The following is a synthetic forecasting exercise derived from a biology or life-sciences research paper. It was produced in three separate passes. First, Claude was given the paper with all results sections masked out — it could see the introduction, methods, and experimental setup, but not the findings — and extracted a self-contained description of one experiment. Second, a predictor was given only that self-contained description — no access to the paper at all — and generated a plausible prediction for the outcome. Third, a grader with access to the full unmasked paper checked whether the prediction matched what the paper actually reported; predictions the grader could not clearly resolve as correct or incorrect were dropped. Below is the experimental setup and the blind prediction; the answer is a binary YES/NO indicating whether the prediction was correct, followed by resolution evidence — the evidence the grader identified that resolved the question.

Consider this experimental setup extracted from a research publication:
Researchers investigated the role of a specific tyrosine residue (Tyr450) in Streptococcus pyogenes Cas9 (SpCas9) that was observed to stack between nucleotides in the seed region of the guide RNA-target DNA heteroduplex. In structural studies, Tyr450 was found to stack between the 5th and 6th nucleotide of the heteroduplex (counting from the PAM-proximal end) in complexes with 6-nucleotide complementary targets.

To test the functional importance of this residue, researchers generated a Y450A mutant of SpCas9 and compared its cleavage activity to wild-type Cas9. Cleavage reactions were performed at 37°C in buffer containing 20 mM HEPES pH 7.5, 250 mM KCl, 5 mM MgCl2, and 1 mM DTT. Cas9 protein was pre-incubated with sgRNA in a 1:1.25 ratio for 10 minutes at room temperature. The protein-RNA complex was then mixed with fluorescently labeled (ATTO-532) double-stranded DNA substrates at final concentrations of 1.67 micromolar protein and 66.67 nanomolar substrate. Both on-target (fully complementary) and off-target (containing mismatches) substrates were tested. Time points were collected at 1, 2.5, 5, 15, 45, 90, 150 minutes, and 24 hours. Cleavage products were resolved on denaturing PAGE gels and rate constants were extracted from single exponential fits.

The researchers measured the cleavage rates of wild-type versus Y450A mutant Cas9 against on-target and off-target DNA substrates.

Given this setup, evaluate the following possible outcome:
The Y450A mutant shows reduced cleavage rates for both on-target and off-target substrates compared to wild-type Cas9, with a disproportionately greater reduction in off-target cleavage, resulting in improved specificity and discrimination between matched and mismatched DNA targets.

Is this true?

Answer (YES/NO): NO